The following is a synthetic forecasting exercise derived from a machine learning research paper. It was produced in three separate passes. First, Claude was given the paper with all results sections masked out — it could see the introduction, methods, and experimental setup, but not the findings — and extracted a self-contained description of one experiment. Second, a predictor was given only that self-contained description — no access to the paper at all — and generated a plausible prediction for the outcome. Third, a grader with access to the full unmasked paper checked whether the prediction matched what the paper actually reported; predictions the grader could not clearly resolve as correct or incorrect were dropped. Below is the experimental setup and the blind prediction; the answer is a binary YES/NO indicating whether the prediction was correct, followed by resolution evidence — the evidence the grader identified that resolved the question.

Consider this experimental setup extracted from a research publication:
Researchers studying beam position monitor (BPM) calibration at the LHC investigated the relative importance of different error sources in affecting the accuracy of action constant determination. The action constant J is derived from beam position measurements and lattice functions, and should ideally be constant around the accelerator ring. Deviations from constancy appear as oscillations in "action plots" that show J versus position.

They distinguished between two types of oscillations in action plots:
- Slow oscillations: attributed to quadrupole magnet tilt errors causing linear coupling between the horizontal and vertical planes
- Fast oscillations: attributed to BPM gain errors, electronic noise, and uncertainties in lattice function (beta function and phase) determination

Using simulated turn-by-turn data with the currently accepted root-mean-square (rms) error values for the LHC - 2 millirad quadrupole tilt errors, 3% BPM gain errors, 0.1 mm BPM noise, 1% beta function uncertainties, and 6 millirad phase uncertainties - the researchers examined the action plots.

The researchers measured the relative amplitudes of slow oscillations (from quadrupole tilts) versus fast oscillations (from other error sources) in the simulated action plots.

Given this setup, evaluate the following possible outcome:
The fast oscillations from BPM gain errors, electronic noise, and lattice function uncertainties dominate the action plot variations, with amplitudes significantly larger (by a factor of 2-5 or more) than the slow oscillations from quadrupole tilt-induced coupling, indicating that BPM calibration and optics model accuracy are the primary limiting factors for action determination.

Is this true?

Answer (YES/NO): NO